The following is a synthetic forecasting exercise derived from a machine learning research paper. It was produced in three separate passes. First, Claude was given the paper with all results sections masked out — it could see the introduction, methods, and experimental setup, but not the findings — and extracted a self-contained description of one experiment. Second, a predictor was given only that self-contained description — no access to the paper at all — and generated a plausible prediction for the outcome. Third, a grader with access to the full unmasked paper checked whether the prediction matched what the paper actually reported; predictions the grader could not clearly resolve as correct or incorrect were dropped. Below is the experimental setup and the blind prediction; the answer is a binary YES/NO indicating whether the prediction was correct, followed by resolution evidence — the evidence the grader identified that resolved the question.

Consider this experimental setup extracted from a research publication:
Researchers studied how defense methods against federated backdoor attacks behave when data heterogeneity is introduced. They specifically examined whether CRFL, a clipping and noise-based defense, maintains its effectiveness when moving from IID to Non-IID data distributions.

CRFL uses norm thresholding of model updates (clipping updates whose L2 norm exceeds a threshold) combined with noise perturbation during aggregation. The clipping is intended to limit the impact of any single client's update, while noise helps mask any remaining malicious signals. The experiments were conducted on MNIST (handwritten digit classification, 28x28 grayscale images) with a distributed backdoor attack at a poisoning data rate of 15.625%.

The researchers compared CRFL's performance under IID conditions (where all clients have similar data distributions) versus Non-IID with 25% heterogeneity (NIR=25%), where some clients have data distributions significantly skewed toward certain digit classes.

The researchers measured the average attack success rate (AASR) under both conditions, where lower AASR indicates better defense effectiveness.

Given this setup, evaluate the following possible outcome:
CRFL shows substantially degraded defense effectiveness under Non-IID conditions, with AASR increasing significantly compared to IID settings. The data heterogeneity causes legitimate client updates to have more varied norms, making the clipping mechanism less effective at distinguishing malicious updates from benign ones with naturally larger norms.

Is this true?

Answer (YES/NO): YES